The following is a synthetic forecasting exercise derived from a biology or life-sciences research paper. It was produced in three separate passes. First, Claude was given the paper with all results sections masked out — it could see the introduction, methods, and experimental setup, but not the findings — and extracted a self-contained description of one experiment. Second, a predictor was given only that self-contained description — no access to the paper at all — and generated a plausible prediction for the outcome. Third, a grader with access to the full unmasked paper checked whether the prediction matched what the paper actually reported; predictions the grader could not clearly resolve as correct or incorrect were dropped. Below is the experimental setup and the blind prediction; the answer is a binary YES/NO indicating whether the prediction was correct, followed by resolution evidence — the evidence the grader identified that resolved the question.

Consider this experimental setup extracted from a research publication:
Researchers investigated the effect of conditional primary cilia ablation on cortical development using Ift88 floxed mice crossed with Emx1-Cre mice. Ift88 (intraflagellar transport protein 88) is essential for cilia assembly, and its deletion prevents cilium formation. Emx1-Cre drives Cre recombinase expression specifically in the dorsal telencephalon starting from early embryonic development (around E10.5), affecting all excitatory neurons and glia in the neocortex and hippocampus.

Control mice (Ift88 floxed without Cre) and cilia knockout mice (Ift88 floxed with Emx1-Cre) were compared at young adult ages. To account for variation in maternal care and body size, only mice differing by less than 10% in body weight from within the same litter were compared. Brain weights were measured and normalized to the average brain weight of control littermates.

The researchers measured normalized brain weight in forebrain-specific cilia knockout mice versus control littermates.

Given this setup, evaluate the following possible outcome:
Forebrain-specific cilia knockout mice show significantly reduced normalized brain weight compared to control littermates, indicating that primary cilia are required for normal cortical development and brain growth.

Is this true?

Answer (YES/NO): NO